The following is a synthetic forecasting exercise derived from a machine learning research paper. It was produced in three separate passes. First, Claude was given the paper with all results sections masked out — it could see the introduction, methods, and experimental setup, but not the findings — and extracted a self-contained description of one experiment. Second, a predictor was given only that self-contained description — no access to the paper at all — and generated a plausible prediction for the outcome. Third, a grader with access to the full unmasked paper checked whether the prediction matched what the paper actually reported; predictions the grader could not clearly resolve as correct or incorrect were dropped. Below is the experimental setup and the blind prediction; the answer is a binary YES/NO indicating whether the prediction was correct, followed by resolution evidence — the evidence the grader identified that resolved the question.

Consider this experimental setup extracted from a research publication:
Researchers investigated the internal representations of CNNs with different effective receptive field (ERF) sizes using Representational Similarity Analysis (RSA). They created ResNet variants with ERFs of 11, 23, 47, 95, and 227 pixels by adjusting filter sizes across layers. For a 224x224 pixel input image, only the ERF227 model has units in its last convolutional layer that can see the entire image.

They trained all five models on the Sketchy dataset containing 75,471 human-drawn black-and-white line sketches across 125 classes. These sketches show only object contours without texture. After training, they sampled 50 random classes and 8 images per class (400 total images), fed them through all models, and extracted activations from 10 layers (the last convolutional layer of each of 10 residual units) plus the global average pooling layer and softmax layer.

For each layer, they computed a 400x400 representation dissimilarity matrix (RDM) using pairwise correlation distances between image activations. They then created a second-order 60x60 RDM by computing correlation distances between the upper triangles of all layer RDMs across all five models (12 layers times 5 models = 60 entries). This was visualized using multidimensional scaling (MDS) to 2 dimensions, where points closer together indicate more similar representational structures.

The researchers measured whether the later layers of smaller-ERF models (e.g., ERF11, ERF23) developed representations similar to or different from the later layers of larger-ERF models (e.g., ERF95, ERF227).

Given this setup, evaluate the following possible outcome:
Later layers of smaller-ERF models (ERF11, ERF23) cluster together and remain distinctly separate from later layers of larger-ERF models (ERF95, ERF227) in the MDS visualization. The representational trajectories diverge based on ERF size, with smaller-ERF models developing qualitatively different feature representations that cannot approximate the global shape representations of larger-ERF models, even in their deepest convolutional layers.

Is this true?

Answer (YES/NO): YES